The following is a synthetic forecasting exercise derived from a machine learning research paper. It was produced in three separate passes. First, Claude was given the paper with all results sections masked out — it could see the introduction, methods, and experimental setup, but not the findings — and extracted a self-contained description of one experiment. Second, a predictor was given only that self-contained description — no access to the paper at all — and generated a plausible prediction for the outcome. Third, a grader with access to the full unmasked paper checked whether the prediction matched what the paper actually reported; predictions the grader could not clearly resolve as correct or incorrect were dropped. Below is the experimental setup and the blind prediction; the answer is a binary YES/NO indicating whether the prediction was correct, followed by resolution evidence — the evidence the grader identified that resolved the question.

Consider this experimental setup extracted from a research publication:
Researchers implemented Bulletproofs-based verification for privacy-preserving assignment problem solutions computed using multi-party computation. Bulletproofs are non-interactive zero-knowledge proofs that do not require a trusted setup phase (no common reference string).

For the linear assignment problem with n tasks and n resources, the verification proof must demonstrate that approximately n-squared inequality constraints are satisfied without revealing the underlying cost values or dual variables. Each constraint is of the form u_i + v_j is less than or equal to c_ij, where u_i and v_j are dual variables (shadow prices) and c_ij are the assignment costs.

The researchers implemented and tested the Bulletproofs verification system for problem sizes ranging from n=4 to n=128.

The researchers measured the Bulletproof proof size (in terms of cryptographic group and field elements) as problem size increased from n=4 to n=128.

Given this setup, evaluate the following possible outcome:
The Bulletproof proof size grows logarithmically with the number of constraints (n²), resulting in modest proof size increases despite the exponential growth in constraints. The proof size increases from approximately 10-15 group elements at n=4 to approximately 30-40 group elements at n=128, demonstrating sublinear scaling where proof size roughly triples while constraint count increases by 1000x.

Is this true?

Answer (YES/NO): NO